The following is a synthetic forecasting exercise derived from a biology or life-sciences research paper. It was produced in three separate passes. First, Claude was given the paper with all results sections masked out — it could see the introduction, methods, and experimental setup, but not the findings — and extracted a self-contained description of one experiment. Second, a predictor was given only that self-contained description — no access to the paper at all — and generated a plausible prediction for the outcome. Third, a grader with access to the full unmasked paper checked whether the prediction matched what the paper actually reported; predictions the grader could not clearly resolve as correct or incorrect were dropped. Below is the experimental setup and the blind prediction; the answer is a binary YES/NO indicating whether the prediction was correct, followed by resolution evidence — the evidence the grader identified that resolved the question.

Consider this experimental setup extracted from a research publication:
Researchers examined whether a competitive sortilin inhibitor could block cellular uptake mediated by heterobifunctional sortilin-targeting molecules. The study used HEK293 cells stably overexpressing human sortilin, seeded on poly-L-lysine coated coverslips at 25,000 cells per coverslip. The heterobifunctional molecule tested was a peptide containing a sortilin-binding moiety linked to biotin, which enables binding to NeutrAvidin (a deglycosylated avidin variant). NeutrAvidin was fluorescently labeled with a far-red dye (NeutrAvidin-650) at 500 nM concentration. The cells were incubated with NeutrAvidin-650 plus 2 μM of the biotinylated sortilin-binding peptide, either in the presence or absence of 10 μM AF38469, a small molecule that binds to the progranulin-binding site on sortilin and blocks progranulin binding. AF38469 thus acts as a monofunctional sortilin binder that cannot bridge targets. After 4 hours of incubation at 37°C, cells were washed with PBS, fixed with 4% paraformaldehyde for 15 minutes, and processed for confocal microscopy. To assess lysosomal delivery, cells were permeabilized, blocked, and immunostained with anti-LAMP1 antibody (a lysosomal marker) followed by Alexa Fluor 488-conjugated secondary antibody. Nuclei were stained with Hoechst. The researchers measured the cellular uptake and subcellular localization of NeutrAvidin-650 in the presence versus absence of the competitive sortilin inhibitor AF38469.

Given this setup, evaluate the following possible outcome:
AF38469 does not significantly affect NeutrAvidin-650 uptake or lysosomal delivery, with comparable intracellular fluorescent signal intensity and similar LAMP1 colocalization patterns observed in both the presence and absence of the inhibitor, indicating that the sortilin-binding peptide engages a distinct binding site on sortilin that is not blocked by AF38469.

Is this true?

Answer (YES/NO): NO